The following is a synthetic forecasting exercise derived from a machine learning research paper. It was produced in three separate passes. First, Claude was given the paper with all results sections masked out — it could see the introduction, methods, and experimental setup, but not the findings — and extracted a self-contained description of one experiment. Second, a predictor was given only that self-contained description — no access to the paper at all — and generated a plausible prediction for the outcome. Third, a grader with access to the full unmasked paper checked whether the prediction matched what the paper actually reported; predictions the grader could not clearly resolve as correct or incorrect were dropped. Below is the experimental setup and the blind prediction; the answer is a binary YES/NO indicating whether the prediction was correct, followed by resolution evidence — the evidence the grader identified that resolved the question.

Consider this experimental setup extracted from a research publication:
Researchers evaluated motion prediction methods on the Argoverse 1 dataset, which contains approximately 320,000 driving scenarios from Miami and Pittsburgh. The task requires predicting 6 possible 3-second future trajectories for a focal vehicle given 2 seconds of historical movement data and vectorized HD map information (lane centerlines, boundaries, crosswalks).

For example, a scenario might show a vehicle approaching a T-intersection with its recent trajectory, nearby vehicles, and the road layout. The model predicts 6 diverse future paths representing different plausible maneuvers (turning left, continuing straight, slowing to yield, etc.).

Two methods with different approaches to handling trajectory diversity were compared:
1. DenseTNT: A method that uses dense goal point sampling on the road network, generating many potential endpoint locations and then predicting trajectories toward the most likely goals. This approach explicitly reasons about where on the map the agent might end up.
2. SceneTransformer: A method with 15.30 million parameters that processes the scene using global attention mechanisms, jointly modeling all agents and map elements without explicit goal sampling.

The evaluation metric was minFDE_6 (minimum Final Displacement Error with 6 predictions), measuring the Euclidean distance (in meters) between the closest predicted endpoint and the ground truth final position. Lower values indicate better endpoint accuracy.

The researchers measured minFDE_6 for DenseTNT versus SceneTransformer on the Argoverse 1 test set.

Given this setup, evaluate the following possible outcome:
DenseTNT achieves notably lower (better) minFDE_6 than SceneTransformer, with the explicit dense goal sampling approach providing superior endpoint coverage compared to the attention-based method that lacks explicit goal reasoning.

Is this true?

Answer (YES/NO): NO